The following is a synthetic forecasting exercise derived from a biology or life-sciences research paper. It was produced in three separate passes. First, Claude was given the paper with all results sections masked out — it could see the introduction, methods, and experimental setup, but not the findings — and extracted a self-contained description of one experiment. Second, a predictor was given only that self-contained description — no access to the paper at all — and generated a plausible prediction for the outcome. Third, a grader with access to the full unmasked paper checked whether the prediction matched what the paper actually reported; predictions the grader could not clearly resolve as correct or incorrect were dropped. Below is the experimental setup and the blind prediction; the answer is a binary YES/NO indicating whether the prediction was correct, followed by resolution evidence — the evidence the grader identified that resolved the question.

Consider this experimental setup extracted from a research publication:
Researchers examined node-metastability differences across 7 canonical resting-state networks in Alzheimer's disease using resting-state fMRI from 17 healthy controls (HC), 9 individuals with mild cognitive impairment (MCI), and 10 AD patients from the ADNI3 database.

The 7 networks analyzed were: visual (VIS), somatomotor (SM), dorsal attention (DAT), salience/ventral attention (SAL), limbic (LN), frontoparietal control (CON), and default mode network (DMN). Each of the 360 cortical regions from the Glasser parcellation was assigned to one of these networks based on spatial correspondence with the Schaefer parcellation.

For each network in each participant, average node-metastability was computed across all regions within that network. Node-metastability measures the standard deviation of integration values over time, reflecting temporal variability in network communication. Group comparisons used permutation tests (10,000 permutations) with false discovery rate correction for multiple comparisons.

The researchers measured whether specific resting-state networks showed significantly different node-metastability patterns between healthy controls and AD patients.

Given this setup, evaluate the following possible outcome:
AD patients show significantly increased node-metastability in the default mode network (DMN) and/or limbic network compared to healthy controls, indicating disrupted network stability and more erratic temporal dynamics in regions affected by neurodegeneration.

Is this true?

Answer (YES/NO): NO